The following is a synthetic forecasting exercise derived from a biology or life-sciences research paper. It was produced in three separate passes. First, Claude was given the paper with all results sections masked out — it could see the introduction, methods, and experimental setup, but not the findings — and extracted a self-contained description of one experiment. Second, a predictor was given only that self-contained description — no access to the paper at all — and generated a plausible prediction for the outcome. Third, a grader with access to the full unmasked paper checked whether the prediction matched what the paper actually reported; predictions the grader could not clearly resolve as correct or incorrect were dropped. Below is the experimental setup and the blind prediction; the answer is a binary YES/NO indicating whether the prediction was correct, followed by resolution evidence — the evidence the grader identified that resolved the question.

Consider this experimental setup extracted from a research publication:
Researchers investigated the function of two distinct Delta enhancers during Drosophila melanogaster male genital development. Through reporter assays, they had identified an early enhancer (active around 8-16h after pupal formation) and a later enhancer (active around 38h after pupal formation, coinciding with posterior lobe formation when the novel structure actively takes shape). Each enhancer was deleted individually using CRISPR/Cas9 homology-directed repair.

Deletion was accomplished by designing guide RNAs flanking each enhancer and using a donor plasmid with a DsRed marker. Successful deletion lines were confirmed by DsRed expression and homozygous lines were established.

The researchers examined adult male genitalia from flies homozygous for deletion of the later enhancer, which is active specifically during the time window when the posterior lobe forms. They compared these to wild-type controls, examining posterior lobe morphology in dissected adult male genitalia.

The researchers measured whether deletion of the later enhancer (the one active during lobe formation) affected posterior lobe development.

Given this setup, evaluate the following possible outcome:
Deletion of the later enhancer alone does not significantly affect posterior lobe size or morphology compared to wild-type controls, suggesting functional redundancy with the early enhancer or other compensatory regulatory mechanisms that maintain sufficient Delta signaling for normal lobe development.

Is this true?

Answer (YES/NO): YES